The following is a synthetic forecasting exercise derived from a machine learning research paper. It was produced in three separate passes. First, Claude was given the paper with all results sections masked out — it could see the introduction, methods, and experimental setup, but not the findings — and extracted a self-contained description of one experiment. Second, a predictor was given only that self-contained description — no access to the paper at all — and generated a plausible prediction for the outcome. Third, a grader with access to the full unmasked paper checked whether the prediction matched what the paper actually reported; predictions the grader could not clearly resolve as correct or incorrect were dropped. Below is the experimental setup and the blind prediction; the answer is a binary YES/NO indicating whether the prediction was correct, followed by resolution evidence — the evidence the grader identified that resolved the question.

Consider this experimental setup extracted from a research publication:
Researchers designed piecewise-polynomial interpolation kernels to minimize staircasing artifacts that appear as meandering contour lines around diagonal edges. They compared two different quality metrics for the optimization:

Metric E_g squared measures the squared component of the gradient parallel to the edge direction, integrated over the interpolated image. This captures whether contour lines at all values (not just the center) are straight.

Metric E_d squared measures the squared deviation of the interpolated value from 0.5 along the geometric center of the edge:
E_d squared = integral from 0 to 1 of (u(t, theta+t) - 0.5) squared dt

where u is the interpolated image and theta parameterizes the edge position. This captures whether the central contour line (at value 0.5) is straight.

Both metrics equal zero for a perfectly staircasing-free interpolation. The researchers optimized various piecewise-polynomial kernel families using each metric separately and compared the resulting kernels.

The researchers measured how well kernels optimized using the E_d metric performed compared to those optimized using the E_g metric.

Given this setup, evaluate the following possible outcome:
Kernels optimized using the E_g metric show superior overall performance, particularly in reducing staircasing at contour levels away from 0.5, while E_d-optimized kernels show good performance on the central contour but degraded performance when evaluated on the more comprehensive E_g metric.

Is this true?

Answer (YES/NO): YES